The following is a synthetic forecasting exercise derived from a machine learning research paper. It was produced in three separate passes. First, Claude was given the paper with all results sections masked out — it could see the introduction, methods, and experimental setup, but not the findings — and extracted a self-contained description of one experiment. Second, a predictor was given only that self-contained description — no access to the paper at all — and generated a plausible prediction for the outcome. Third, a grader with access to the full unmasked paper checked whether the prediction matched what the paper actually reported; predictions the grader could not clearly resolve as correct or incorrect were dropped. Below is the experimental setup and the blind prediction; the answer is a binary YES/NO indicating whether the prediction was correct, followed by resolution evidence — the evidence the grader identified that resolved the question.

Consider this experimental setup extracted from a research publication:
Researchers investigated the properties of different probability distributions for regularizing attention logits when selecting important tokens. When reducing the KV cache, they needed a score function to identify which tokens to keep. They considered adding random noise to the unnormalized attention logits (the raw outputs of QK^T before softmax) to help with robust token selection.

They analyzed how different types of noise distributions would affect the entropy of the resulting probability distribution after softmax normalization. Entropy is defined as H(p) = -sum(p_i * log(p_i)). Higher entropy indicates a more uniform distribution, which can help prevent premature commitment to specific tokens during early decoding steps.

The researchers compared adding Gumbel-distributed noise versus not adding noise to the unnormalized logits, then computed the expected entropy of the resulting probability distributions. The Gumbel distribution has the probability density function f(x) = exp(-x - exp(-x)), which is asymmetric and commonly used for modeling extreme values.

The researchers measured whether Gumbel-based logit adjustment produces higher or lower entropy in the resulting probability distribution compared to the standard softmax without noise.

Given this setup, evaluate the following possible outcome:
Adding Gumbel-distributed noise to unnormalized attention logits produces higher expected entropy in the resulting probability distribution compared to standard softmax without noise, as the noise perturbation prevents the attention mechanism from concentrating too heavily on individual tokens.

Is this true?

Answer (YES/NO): YES